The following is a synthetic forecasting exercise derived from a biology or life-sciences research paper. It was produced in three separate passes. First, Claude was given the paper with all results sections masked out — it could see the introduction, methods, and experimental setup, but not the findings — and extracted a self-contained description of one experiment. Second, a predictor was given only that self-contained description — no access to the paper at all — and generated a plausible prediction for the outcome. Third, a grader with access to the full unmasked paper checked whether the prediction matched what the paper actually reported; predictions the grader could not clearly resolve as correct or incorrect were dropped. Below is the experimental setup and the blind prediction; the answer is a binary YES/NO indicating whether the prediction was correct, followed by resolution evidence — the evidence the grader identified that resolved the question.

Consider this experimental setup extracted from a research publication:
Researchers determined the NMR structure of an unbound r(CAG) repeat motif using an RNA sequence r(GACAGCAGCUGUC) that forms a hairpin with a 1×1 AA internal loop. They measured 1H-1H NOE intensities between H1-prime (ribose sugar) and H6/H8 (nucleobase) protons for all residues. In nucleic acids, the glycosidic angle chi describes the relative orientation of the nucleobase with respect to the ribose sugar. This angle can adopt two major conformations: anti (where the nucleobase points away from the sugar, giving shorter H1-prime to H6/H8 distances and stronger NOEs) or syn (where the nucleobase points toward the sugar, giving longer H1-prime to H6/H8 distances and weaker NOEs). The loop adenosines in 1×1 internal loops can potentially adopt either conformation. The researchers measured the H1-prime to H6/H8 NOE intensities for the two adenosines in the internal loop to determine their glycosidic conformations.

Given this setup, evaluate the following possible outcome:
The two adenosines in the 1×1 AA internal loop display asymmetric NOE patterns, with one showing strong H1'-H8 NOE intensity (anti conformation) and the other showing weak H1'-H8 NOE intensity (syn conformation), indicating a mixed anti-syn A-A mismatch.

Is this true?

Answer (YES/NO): NO